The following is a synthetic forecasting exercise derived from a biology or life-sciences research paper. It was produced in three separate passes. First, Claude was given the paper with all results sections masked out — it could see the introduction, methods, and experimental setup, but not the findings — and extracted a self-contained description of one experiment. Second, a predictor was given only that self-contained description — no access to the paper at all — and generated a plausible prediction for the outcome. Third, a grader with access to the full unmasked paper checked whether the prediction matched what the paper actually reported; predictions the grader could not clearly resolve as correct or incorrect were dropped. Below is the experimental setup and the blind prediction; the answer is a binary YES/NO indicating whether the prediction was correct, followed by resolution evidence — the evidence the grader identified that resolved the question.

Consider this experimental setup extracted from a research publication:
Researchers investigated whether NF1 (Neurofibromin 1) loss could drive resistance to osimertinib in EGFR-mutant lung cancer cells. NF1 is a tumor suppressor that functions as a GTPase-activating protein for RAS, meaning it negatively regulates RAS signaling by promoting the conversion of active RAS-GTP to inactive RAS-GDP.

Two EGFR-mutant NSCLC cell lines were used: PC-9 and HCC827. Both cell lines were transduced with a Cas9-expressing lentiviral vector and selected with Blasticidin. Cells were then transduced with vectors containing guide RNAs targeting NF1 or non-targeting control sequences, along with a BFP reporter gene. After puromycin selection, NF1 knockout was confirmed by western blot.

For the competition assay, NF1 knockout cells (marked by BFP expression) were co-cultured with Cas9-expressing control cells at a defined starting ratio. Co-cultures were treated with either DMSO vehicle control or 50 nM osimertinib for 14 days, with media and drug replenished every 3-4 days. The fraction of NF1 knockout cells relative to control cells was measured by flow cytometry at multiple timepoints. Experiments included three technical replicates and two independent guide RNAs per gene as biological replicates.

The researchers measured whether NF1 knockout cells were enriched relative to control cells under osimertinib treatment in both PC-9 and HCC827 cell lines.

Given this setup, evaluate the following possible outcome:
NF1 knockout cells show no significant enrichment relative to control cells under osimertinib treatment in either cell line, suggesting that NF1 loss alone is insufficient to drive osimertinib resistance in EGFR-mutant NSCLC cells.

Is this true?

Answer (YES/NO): NO